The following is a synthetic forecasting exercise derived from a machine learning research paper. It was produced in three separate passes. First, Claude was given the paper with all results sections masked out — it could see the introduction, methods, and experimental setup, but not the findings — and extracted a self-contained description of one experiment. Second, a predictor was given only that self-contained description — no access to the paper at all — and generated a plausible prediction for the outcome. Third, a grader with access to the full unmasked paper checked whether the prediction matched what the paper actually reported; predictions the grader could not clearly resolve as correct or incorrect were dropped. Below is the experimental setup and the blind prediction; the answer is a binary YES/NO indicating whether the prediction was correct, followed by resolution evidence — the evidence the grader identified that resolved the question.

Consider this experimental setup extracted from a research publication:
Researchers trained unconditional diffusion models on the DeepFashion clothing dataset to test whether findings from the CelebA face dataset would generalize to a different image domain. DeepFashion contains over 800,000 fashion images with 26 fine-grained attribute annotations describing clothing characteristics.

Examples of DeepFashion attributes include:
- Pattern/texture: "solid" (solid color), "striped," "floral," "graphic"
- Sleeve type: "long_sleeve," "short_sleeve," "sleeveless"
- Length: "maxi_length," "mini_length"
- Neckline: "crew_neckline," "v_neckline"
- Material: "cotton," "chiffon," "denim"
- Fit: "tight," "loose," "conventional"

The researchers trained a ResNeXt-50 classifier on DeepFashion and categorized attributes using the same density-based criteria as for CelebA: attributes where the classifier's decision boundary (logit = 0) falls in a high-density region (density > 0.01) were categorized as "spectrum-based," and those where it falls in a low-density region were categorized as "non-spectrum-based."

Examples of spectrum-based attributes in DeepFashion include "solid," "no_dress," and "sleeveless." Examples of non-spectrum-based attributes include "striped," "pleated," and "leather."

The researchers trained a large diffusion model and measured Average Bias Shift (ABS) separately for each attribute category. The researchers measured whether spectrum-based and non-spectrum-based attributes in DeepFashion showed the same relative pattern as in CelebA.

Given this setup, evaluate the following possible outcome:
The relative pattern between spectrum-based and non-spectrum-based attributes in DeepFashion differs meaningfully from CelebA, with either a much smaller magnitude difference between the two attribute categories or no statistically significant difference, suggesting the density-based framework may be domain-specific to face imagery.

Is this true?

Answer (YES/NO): NO